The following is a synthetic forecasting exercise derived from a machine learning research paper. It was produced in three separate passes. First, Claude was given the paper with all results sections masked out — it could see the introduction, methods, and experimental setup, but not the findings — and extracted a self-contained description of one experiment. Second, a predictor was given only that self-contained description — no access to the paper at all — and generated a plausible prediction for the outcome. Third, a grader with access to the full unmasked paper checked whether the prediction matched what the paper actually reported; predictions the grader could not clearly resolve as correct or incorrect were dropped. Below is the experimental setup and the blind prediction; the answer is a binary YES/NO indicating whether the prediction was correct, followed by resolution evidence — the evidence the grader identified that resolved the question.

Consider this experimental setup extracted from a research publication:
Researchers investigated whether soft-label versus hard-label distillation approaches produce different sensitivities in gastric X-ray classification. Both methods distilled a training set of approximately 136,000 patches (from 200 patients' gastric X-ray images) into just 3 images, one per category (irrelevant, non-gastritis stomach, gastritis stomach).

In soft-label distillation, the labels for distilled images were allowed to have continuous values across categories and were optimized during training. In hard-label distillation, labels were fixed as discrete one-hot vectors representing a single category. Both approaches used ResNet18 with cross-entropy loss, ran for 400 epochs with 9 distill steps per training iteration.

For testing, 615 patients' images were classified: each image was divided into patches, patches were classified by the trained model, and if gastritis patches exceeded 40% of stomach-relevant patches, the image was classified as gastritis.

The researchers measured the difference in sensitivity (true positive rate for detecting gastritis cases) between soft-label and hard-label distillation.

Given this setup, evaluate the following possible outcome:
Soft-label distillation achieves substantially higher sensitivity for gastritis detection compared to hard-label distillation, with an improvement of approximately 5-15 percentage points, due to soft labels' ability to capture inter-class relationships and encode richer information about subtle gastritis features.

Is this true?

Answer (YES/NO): YES